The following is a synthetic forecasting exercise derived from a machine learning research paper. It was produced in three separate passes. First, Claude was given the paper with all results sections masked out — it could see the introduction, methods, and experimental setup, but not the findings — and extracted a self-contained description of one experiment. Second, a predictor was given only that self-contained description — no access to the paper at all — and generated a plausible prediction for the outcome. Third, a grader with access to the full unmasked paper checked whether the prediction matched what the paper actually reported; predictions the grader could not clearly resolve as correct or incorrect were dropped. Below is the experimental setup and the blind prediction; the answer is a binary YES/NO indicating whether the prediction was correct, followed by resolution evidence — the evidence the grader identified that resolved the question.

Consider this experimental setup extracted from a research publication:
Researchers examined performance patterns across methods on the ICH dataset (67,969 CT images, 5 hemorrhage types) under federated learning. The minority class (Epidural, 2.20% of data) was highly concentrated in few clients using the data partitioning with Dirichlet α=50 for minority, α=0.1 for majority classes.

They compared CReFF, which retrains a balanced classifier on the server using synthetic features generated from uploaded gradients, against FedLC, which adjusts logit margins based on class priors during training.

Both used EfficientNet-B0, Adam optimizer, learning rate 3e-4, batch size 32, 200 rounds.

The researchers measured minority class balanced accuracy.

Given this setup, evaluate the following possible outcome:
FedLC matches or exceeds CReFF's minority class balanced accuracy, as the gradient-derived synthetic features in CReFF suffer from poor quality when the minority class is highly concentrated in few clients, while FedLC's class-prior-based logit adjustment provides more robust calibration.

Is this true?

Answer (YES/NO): NO